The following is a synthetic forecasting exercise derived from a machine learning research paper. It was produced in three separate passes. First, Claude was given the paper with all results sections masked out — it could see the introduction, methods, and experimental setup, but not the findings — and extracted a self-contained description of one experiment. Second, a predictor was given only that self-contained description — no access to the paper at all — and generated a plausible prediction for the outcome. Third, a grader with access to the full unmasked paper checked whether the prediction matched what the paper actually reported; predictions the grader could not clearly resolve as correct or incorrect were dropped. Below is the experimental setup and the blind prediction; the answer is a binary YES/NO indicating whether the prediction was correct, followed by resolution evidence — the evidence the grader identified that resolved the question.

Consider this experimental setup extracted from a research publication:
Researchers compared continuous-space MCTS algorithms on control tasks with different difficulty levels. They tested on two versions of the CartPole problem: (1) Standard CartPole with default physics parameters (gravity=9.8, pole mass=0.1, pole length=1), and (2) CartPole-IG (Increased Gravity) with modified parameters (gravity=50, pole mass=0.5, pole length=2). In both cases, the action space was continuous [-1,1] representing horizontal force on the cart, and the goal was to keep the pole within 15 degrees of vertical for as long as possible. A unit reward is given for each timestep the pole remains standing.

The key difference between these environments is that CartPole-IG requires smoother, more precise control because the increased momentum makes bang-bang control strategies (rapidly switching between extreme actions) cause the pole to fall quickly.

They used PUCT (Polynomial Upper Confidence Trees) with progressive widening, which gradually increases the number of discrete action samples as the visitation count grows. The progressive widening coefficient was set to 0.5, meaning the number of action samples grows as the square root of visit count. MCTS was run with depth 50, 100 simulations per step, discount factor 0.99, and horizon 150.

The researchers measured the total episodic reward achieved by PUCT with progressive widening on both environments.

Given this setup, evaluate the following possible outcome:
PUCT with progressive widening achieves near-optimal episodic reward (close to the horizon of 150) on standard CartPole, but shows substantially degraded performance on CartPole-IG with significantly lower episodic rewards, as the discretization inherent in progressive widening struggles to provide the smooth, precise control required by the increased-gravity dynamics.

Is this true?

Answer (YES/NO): NO